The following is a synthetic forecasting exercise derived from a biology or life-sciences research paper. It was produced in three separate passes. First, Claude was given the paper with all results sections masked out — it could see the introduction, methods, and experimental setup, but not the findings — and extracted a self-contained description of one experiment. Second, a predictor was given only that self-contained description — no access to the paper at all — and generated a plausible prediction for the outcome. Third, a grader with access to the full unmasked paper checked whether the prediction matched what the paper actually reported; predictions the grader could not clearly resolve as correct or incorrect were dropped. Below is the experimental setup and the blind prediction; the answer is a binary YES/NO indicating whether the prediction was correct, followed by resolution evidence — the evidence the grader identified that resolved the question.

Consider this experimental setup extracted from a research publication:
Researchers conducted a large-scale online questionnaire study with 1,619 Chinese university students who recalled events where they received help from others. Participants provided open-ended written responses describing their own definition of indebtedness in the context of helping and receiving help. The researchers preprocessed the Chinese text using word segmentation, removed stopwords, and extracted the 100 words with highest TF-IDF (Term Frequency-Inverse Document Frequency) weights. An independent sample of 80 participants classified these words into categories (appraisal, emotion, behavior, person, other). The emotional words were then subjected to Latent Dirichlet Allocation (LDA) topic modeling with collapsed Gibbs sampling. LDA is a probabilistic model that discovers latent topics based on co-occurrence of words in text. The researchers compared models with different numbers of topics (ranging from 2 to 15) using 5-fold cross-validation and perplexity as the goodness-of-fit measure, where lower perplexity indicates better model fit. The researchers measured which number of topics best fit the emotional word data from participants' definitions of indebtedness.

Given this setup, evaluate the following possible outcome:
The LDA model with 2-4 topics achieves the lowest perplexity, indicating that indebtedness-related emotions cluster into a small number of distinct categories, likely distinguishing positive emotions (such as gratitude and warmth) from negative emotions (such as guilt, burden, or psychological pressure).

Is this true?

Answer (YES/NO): NO